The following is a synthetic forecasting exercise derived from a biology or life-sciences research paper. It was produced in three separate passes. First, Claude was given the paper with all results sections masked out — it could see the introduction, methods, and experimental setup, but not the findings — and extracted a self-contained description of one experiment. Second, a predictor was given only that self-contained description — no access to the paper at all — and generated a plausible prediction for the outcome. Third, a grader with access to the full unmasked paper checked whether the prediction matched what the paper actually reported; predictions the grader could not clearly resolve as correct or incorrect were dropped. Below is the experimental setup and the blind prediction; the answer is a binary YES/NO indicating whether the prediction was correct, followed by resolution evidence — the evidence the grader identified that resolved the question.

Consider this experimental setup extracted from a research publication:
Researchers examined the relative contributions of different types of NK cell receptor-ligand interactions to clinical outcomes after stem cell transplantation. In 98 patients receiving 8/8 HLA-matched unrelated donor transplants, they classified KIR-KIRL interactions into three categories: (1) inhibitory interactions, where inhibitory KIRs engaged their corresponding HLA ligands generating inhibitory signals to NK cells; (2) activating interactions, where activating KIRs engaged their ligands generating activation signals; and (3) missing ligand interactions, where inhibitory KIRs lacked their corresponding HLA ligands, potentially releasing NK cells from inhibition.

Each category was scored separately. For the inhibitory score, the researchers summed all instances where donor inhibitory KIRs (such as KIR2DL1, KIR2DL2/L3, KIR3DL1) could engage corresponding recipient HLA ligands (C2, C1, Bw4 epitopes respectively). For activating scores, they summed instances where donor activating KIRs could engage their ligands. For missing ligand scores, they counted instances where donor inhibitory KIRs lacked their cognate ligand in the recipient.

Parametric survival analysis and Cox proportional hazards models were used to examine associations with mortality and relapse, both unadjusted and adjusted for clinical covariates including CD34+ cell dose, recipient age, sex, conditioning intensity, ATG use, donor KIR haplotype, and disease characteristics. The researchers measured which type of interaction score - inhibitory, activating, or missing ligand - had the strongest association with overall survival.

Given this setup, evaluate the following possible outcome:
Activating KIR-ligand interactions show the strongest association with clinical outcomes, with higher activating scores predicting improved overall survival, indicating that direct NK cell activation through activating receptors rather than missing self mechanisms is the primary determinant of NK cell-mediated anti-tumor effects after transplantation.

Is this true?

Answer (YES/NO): NO